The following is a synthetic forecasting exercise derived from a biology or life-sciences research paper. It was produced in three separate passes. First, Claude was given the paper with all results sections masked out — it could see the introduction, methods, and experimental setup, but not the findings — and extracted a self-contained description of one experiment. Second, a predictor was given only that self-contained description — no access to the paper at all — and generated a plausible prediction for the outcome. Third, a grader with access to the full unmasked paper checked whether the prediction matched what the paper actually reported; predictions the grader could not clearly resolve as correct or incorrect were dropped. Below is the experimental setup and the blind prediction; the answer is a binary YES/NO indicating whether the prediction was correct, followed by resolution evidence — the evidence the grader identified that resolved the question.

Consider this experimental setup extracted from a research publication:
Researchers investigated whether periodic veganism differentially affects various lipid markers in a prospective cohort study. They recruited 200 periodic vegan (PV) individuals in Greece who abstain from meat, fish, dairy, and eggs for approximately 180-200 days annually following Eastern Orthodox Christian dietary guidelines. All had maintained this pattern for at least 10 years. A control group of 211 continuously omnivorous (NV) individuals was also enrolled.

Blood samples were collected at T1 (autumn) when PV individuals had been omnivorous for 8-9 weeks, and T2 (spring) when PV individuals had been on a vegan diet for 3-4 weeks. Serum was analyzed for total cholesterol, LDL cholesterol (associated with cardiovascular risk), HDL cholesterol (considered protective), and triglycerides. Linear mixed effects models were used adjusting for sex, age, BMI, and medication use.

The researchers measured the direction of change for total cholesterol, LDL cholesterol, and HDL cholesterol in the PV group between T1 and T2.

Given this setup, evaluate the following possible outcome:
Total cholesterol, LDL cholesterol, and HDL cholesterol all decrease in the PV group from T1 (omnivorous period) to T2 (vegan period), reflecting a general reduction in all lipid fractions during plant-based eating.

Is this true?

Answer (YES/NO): YES